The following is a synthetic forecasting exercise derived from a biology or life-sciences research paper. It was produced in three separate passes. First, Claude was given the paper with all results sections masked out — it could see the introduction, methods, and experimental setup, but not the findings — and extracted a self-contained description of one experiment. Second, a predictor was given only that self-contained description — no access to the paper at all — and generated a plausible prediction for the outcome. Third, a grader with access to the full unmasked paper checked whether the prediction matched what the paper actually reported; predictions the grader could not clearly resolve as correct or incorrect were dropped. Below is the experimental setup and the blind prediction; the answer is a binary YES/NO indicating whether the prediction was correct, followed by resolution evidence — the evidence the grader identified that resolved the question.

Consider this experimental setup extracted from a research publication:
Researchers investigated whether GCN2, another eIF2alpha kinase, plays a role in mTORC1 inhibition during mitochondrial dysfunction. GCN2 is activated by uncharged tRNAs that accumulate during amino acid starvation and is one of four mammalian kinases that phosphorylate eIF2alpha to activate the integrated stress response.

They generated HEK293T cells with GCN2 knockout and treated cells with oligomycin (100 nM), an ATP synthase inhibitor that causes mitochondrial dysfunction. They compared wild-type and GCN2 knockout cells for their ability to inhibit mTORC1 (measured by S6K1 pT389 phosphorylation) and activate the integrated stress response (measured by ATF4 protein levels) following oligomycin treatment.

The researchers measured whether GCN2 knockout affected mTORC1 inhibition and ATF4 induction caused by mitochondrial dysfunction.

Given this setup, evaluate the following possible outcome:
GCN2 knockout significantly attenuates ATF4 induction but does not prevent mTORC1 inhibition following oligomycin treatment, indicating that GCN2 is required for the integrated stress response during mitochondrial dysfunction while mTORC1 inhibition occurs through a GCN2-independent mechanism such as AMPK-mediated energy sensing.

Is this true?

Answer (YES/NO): NO